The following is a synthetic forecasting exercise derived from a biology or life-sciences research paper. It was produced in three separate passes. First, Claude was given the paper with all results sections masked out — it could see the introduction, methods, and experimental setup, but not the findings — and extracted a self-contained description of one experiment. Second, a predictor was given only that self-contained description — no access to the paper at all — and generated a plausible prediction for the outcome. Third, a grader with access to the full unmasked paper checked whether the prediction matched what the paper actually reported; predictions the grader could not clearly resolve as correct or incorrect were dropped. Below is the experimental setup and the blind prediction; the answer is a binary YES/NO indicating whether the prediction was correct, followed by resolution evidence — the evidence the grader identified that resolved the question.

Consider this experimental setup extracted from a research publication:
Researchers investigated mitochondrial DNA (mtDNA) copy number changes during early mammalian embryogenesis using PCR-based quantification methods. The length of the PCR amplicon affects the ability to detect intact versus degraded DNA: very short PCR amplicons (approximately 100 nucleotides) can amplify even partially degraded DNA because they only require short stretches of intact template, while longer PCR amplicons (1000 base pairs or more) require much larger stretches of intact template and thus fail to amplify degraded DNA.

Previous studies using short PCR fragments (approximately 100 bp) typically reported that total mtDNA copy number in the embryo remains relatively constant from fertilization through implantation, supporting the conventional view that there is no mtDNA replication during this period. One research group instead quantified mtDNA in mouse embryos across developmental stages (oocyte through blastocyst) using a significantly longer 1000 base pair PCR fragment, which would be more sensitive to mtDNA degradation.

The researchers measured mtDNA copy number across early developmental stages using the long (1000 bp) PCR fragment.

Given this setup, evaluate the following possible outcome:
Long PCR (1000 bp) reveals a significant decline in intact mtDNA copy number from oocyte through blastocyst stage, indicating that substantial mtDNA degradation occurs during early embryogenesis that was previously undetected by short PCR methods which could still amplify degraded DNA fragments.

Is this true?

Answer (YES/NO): NO